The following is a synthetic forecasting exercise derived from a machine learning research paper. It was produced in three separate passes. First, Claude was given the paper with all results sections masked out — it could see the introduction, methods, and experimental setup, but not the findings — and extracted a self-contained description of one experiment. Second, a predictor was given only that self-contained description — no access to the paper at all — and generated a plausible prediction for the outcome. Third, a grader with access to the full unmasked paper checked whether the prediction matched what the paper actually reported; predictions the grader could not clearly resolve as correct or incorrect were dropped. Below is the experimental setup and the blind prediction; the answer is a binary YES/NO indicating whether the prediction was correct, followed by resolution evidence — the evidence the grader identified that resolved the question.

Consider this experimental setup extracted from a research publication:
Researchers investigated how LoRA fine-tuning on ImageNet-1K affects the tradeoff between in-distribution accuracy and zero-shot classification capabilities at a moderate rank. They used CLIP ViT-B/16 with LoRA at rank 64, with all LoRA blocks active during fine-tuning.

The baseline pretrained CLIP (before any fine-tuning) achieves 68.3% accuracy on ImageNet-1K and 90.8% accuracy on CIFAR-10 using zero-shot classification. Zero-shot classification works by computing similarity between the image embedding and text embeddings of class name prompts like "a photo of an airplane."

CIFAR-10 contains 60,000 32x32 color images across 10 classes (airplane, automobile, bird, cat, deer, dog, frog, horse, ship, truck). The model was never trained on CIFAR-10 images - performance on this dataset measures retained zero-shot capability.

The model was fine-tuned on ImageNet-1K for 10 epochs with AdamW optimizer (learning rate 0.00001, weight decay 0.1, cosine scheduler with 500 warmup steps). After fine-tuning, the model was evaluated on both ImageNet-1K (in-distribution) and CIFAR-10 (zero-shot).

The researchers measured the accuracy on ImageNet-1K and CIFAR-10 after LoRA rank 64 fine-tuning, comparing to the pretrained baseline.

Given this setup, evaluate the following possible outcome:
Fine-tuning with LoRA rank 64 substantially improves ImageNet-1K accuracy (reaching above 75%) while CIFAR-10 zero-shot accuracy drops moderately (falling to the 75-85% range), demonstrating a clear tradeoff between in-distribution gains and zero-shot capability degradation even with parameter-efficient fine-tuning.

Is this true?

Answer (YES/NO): NO